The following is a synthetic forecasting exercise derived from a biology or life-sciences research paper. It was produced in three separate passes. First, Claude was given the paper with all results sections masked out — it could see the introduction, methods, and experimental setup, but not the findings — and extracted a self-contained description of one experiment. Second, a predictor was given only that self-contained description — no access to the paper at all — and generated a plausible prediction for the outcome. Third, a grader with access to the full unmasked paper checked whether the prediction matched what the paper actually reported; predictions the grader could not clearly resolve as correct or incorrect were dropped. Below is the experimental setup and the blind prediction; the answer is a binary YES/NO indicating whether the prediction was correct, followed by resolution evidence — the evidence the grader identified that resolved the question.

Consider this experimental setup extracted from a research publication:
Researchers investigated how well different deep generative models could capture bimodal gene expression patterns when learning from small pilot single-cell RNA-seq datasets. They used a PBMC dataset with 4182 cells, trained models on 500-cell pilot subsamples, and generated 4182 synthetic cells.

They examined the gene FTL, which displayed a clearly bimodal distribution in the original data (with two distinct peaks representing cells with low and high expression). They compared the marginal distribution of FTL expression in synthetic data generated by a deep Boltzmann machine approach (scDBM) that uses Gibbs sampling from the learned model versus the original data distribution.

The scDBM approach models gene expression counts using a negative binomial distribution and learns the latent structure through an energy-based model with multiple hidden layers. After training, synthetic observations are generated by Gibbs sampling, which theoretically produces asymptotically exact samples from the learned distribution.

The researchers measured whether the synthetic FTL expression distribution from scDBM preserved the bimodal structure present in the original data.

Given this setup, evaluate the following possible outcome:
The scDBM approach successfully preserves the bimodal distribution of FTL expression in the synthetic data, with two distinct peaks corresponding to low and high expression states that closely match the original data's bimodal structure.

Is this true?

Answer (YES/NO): NO